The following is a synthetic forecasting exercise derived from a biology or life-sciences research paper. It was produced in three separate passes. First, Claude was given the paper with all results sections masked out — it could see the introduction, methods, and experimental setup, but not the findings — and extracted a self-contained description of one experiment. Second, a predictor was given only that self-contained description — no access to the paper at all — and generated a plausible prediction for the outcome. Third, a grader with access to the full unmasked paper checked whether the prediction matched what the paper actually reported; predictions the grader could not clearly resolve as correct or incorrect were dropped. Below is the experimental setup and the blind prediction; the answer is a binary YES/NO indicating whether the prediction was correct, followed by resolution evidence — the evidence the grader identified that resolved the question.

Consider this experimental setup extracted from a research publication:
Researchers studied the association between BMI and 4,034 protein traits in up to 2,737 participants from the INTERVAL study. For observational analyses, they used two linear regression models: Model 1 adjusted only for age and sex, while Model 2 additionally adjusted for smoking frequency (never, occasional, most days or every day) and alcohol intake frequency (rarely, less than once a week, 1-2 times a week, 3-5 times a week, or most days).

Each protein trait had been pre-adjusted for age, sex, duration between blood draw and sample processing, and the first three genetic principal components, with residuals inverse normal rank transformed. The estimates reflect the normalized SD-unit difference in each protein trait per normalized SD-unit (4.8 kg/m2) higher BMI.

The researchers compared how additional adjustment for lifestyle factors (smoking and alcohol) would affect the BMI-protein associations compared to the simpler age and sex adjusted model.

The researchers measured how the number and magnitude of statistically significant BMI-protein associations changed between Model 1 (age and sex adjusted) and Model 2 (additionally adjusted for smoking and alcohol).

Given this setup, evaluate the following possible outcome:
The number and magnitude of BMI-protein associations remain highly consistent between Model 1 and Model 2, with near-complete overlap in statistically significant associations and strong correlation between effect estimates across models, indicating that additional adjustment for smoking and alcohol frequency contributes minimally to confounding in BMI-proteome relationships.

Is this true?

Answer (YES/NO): YES